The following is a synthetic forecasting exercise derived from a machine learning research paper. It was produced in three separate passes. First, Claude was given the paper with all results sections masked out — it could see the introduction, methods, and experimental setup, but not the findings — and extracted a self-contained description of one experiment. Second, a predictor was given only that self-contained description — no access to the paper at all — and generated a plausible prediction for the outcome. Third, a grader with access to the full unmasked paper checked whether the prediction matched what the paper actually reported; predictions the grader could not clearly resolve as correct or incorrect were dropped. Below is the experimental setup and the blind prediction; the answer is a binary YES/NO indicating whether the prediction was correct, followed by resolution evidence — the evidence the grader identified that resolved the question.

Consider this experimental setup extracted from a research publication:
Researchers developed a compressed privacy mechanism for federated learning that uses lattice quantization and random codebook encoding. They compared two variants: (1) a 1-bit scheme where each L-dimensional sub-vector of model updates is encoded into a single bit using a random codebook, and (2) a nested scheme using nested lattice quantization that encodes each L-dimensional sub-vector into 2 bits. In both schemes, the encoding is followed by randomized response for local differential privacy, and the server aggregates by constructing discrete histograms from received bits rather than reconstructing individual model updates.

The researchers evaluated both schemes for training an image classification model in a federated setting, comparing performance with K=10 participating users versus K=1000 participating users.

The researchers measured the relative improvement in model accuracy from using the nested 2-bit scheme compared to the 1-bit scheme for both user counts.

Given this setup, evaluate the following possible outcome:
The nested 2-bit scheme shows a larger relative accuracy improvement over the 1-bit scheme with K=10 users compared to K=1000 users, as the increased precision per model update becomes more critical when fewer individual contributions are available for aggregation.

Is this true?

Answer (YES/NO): YES